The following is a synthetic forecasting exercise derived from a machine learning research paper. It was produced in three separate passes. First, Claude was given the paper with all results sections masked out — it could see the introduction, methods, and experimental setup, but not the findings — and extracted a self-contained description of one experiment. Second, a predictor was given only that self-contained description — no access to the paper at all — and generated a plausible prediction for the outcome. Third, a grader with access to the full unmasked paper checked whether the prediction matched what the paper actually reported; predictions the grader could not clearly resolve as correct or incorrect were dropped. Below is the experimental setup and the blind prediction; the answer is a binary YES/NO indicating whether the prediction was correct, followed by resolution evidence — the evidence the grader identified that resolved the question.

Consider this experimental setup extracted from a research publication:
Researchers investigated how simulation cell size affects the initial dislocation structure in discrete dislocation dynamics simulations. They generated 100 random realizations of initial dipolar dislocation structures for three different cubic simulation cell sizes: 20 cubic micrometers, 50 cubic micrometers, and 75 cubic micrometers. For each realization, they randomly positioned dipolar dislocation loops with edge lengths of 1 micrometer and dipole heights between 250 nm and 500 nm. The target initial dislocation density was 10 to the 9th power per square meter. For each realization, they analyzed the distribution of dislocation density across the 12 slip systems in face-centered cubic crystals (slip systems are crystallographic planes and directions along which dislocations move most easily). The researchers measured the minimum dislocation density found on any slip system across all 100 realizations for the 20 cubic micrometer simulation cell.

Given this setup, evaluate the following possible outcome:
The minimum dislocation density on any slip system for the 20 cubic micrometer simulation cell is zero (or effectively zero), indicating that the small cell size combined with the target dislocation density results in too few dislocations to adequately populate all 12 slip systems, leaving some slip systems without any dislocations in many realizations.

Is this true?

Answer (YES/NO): YES